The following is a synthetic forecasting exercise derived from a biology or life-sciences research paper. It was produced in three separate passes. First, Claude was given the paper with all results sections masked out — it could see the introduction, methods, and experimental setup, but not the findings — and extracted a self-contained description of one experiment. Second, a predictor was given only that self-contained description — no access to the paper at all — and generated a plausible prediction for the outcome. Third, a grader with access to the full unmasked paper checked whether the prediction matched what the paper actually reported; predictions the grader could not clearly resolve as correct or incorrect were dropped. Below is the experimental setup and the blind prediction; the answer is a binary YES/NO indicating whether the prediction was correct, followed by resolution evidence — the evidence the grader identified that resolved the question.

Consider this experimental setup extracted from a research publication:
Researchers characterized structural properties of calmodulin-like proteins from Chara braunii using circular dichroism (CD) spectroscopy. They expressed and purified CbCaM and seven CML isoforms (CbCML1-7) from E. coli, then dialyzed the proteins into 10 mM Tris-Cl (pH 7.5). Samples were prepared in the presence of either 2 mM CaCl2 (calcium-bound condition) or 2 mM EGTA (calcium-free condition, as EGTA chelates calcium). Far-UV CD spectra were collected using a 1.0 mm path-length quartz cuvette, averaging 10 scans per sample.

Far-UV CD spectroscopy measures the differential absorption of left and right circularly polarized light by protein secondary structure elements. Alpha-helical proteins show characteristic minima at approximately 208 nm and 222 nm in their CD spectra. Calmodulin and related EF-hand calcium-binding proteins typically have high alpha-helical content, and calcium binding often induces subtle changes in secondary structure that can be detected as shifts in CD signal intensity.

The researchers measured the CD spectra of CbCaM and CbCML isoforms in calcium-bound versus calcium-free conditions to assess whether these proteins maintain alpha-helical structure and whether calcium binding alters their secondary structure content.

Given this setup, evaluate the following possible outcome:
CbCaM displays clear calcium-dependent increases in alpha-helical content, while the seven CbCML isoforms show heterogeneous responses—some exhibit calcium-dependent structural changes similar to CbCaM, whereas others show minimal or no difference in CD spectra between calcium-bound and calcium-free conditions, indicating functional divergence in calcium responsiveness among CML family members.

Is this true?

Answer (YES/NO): YES